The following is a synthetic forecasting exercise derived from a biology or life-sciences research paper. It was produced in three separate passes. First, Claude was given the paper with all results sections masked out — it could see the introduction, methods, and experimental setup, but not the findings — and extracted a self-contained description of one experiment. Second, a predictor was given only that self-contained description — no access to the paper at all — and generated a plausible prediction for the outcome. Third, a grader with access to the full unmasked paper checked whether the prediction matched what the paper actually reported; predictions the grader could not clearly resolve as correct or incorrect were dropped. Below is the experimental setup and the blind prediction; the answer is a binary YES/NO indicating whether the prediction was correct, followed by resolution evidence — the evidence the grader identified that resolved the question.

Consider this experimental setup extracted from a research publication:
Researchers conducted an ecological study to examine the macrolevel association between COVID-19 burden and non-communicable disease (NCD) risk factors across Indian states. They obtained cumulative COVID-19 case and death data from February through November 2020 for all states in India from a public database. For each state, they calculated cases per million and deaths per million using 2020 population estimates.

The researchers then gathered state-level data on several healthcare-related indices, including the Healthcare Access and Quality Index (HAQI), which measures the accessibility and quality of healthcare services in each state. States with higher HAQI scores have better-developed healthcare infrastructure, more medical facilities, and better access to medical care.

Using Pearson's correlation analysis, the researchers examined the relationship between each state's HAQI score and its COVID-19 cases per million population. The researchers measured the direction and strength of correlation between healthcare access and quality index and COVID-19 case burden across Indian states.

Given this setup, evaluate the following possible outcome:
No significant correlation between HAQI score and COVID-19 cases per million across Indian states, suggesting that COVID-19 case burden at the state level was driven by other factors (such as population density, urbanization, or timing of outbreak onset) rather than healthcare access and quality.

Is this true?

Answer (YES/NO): NO